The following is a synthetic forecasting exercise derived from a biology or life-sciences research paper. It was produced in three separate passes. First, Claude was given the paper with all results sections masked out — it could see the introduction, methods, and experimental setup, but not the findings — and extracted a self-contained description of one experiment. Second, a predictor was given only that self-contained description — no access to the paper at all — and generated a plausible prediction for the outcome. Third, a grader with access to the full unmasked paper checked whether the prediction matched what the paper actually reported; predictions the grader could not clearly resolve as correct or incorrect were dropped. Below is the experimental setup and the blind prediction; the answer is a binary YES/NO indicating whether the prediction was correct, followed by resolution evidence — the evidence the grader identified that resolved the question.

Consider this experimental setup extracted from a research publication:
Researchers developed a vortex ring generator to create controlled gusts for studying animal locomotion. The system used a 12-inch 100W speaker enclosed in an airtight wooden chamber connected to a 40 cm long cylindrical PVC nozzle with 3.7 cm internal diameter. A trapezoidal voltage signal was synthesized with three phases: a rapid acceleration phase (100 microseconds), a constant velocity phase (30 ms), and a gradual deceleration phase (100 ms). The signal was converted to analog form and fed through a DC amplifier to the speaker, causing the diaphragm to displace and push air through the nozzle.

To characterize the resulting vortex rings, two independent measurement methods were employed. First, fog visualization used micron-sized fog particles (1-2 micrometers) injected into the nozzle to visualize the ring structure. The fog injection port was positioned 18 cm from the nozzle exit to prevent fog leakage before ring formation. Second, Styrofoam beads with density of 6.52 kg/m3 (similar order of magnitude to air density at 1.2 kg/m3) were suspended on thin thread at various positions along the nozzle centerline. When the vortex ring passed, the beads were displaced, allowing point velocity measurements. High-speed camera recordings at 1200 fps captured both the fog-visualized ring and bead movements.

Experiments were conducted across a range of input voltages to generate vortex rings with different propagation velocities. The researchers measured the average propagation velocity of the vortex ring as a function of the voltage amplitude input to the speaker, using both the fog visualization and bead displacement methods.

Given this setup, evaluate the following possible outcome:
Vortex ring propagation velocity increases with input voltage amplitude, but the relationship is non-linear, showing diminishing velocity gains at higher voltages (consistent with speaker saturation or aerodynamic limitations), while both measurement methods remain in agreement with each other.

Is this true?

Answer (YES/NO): NO